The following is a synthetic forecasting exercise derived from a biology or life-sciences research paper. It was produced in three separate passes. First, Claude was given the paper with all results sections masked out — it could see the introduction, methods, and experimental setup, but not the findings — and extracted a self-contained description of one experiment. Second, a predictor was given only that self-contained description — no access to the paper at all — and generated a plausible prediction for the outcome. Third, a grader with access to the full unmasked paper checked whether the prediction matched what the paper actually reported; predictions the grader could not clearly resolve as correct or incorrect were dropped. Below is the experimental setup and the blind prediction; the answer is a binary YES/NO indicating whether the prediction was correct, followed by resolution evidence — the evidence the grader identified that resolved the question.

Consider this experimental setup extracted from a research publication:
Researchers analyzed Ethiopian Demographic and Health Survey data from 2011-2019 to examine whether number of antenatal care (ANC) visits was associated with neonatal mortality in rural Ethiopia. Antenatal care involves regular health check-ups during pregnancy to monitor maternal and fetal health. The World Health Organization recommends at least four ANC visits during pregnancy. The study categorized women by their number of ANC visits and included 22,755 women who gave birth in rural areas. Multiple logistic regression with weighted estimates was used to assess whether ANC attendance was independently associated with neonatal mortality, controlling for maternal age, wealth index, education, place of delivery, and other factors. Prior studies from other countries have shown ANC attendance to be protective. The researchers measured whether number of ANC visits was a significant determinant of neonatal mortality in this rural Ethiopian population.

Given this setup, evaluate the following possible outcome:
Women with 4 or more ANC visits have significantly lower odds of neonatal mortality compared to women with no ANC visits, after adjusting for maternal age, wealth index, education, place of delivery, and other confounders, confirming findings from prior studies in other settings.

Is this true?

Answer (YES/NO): YES